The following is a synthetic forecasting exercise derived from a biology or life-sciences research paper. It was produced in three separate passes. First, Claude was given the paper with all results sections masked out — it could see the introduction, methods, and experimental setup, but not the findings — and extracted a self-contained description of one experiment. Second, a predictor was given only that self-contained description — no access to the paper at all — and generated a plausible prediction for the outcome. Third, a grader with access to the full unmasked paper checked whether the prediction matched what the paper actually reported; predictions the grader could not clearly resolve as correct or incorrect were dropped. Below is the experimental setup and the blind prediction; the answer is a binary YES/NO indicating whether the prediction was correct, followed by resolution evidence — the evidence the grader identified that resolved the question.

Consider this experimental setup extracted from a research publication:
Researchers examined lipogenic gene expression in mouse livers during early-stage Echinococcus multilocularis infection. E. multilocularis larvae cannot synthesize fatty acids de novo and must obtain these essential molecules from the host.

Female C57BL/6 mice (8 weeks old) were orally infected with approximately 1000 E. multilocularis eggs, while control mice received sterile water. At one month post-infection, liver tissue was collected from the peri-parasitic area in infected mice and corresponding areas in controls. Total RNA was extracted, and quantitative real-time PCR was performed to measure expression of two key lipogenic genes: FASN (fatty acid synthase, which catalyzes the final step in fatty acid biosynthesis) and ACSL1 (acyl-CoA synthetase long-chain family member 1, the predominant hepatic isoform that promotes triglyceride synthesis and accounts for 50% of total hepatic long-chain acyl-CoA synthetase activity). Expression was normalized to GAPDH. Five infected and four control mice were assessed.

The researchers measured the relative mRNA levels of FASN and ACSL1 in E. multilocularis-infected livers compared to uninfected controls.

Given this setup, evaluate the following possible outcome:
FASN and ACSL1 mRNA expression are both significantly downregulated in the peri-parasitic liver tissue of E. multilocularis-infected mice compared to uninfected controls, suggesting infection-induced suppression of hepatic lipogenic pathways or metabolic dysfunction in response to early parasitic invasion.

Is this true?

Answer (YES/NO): NO